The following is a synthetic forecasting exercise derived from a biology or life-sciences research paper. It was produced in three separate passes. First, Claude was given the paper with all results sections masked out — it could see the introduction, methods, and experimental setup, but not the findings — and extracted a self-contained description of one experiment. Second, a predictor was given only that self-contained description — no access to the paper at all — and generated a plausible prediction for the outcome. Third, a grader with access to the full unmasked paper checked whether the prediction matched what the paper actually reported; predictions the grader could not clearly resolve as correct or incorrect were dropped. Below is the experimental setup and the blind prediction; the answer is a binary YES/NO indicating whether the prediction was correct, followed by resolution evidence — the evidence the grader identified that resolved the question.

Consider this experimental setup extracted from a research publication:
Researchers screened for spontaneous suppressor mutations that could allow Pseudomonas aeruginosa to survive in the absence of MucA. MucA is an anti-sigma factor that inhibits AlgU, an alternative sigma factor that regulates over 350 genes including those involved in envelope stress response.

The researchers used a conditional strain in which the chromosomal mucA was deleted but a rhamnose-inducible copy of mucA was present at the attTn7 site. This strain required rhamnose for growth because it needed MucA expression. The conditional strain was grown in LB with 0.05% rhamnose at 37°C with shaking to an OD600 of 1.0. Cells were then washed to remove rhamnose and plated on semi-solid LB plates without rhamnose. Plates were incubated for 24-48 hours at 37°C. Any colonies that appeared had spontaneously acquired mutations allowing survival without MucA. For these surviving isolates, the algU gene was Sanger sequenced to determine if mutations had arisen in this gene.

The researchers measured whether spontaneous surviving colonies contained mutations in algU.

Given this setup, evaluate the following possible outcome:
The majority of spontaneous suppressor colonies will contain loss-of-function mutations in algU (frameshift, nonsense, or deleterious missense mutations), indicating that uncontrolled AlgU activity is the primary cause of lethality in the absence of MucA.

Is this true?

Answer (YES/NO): YES